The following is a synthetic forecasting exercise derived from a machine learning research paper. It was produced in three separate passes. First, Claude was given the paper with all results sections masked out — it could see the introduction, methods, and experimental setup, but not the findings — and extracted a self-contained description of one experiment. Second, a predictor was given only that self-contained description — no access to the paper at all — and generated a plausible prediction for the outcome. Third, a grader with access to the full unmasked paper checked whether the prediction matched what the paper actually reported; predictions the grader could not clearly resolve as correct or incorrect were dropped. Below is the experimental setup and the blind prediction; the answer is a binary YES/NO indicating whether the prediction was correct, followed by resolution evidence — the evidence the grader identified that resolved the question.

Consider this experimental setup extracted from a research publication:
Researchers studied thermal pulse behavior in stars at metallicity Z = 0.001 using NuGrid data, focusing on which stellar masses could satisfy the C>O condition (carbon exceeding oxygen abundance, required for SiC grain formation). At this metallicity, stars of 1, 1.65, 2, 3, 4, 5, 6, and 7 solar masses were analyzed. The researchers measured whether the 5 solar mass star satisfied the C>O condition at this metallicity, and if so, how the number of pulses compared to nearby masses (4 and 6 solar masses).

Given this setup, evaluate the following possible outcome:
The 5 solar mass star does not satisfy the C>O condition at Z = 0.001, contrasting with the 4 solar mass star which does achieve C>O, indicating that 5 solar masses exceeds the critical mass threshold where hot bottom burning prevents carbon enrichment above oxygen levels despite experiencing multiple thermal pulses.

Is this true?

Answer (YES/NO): NO